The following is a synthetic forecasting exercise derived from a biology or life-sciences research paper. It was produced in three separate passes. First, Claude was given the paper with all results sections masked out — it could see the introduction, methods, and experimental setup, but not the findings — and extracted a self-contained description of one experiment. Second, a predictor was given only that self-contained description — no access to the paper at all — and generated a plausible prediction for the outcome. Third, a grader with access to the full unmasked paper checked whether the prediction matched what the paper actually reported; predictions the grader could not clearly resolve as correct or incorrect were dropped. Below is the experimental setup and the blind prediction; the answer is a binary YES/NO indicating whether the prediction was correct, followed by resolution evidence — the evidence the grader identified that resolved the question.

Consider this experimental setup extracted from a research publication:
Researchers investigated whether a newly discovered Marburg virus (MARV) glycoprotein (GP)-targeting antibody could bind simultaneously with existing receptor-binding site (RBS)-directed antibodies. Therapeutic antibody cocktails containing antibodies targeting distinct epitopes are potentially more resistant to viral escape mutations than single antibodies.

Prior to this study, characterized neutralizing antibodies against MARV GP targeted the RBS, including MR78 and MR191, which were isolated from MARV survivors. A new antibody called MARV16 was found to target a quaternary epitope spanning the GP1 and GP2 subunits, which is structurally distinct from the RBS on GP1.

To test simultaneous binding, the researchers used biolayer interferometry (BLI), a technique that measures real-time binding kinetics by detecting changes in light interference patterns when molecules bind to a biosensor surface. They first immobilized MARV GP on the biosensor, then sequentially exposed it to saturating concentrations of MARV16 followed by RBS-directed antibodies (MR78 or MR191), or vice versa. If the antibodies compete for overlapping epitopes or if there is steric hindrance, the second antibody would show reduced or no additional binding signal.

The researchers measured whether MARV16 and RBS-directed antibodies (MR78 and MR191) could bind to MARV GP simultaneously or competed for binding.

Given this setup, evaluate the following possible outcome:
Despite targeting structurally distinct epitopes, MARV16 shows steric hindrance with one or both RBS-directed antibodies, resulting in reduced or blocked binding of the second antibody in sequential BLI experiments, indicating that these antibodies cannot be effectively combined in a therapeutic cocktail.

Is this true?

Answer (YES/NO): NO